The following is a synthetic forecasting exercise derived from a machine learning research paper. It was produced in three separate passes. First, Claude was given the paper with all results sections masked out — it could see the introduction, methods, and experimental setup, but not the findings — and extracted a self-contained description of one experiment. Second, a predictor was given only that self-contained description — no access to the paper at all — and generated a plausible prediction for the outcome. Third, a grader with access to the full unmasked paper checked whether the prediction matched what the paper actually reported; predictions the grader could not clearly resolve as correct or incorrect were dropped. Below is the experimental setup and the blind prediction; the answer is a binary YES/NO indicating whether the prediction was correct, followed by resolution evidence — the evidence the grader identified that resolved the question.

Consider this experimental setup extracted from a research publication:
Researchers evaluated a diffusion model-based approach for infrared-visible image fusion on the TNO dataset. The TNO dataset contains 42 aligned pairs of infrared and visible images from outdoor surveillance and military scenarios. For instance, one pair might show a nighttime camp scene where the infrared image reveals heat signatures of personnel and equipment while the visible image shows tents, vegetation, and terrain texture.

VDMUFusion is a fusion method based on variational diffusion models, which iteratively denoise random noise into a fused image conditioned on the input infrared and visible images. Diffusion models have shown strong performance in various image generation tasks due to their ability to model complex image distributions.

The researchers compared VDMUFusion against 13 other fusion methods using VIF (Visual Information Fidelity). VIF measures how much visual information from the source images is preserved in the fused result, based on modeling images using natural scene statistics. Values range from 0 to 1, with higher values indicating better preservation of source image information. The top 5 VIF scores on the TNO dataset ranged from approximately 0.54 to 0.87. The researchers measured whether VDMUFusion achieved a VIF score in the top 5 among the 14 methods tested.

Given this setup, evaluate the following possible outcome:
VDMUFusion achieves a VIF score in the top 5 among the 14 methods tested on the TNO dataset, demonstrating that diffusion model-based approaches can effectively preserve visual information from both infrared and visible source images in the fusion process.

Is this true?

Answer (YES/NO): NO